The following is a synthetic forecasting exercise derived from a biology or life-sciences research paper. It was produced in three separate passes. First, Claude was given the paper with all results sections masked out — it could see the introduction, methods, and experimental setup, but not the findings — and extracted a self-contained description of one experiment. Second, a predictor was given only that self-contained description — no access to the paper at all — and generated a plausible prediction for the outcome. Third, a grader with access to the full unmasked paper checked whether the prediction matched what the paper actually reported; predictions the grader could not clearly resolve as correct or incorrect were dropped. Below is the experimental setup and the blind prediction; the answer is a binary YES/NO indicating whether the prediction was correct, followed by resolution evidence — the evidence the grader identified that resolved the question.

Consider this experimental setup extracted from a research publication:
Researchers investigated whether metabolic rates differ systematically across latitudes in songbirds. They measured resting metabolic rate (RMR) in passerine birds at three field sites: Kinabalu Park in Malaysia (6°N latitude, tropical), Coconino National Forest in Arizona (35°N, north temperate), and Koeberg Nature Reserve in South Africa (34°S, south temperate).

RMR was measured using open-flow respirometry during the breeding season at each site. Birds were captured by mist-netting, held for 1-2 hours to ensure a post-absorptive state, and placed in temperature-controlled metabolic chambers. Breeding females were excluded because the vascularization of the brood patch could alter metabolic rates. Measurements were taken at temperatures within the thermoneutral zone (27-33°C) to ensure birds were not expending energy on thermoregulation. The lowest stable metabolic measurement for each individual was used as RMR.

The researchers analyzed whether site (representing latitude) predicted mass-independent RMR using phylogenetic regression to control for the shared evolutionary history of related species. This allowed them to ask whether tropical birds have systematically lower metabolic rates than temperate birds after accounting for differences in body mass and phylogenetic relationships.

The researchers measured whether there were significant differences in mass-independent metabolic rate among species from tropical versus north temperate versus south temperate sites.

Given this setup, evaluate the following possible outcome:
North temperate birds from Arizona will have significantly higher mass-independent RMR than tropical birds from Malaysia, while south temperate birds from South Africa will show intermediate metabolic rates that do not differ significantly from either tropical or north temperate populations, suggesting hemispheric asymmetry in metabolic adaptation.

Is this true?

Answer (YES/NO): NO